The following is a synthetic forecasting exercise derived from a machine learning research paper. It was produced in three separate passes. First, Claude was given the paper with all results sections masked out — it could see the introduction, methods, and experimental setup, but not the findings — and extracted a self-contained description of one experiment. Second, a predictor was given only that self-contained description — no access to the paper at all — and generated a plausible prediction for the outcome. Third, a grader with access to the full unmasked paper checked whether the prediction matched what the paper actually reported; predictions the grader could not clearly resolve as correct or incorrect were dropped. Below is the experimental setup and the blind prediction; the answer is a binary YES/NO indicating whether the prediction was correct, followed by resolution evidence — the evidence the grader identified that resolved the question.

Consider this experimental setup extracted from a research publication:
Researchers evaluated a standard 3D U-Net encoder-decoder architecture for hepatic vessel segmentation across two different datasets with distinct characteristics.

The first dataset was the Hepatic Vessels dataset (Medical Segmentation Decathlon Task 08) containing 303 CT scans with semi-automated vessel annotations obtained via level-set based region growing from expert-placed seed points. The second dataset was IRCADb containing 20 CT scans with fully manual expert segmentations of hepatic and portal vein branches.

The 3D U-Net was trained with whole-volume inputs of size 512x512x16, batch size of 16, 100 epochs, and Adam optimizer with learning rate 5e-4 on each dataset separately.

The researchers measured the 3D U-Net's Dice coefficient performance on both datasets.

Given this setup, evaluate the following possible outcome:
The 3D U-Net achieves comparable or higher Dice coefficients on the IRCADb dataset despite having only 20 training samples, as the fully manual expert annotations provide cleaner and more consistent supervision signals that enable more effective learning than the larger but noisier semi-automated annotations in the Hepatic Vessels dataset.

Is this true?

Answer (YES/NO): YES